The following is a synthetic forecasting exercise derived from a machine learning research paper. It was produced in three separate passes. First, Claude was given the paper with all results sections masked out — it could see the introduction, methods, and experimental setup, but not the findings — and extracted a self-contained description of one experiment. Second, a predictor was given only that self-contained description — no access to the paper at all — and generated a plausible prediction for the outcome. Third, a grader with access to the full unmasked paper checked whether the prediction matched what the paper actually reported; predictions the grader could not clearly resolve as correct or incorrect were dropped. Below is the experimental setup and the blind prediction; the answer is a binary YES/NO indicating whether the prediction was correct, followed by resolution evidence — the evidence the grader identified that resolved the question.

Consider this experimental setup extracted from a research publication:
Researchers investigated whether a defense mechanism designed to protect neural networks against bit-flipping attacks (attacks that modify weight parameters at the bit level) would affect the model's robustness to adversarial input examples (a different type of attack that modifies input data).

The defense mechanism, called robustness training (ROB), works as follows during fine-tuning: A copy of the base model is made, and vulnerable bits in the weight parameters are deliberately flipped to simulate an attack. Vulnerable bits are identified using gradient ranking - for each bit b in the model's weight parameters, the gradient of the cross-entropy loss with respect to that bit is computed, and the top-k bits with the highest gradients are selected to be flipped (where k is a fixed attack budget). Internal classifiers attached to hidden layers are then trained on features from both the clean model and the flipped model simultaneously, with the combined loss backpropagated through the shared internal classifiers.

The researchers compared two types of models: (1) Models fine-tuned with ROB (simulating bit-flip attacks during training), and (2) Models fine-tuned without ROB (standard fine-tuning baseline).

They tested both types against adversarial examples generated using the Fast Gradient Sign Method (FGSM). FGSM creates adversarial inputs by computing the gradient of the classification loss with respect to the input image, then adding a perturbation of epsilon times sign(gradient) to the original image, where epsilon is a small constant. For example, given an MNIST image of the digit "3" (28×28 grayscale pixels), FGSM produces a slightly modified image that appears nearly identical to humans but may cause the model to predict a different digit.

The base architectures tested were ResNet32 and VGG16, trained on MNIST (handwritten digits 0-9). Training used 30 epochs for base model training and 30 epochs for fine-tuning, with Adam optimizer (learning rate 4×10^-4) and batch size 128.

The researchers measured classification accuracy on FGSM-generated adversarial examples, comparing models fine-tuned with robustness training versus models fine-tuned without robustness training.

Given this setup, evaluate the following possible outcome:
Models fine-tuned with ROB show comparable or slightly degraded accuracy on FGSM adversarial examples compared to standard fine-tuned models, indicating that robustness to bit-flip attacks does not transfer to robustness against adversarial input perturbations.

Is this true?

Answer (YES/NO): NO